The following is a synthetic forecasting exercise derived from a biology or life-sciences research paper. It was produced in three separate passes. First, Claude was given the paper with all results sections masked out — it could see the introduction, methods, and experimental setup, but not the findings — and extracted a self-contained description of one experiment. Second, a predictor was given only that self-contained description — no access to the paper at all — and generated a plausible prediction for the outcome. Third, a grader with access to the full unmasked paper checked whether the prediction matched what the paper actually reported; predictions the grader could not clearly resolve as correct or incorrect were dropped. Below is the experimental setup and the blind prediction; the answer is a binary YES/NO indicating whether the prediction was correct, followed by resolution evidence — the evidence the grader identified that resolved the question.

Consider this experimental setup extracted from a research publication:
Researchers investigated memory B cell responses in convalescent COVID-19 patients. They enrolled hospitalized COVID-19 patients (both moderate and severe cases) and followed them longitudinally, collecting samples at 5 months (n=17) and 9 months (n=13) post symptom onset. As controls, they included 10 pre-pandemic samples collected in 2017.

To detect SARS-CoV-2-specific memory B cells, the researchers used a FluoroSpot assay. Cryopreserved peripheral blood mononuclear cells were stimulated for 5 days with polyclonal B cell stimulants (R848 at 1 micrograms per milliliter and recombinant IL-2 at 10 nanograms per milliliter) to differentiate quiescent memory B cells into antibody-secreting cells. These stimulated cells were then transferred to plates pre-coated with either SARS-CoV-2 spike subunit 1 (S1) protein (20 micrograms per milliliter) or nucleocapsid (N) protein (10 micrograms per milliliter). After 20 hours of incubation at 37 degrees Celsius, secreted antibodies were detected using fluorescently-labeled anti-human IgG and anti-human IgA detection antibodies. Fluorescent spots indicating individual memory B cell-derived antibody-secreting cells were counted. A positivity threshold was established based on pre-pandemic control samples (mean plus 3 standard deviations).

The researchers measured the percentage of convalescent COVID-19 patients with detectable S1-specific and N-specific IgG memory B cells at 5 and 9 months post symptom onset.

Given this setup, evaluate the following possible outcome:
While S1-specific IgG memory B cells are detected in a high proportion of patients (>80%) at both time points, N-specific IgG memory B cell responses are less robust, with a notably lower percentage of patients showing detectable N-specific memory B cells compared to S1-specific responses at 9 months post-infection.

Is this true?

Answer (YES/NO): NO